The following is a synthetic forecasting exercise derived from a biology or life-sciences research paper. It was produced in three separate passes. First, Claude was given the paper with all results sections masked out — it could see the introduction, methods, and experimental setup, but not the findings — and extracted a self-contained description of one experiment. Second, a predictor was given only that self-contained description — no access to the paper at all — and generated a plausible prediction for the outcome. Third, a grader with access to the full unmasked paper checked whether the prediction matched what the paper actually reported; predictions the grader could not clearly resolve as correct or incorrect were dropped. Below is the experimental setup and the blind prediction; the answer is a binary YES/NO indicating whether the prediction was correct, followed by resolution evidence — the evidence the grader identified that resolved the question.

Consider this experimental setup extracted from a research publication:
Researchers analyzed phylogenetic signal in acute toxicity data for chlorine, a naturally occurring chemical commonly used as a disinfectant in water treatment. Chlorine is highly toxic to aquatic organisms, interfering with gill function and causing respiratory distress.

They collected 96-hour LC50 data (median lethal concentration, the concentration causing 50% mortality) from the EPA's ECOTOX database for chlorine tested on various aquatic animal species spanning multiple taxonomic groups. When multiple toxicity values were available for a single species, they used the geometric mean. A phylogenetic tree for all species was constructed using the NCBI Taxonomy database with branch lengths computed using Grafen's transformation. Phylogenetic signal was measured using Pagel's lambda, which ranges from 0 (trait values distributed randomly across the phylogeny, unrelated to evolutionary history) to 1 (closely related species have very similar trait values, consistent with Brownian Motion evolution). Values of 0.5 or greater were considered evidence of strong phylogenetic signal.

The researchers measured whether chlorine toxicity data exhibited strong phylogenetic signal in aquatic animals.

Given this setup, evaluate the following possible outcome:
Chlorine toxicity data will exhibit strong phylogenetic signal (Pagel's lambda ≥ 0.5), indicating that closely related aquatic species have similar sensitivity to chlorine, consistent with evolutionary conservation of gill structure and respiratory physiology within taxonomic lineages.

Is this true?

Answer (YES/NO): YES